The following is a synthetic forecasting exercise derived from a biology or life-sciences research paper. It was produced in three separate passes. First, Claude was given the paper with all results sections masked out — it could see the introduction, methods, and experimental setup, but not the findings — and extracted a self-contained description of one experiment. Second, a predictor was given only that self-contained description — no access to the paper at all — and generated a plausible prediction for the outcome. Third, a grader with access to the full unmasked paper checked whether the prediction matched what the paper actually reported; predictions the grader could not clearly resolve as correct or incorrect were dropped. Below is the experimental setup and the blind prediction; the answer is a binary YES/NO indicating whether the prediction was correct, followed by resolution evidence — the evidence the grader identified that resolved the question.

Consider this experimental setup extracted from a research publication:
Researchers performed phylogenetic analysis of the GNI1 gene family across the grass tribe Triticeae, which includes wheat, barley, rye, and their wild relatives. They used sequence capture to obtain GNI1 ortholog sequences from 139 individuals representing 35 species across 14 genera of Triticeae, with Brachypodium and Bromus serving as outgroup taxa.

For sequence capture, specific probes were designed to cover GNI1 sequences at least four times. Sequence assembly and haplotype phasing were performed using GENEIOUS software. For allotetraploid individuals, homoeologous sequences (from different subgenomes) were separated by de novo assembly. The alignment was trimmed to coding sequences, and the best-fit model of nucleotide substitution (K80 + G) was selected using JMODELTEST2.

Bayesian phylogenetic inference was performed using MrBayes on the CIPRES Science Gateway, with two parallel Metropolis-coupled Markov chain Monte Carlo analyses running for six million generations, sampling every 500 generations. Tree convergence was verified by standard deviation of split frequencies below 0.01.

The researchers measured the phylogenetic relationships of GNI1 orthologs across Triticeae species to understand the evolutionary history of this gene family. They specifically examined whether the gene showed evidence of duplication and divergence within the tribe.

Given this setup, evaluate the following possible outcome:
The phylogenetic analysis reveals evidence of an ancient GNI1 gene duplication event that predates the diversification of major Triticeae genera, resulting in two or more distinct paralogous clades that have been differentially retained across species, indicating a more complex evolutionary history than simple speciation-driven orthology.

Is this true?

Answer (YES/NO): NO